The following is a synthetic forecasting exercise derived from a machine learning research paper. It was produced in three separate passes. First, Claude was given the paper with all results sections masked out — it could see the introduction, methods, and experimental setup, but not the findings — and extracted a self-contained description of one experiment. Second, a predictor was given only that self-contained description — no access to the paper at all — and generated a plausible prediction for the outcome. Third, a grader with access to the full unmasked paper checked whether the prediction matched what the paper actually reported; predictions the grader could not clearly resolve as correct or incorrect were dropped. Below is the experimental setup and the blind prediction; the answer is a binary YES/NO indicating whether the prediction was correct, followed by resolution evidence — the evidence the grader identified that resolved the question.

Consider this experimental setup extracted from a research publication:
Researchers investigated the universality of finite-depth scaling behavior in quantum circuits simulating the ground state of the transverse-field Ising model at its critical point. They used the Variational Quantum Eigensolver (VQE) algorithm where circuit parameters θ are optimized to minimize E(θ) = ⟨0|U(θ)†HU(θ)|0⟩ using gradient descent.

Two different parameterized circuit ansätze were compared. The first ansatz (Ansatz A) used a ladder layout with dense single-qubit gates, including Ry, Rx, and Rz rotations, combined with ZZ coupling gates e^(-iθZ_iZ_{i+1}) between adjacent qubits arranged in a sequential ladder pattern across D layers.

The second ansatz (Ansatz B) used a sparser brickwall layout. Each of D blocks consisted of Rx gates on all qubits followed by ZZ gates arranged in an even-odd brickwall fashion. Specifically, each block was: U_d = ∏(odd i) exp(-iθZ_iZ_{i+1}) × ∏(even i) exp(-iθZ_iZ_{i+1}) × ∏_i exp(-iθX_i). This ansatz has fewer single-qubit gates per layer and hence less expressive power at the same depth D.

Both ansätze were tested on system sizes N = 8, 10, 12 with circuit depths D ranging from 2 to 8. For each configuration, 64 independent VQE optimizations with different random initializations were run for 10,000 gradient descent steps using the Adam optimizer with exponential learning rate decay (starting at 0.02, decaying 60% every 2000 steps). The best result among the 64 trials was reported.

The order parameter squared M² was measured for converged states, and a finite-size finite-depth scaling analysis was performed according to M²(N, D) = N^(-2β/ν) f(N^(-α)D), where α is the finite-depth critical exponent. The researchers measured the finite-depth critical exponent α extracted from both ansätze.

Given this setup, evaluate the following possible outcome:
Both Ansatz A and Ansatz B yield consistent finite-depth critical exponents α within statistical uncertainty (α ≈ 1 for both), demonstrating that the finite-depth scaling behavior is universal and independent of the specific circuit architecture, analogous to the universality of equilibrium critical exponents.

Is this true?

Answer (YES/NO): NO